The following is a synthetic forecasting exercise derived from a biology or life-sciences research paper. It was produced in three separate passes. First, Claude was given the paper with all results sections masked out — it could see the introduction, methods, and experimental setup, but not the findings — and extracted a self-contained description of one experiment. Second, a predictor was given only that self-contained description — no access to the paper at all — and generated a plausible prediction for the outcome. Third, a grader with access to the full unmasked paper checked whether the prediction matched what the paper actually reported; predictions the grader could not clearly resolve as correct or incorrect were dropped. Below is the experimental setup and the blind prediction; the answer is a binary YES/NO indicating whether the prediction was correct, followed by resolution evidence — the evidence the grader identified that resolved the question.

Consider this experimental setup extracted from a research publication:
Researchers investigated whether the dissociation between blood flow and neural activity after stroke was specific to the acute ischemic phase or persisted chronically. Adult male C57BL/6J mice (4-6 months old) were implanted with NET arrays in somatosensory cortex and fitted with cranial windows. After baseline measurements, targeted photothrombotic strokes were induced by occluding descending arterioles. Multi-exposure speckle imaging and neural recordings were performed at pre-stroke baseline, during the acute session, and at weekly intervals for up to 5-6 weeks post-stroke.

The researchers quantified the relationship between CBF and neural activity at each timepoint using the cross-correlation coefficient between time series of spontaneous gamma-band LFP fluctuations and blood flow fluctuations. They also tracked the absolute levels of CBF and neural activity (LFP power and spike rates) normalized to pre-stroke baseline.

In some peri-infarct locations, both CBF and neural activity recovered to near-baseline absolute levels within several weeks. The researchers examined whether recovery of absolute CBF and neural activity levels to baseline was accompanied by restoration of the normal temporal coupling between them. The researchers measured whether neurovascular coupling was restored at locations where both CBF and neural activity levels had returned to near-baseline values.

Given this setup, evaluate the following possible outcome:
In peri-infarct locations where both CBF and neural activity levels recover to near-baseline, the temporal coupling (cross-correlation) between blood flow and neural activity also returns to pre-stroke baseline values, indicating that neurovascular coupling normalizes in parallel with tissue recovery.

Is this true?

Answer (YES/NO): NO